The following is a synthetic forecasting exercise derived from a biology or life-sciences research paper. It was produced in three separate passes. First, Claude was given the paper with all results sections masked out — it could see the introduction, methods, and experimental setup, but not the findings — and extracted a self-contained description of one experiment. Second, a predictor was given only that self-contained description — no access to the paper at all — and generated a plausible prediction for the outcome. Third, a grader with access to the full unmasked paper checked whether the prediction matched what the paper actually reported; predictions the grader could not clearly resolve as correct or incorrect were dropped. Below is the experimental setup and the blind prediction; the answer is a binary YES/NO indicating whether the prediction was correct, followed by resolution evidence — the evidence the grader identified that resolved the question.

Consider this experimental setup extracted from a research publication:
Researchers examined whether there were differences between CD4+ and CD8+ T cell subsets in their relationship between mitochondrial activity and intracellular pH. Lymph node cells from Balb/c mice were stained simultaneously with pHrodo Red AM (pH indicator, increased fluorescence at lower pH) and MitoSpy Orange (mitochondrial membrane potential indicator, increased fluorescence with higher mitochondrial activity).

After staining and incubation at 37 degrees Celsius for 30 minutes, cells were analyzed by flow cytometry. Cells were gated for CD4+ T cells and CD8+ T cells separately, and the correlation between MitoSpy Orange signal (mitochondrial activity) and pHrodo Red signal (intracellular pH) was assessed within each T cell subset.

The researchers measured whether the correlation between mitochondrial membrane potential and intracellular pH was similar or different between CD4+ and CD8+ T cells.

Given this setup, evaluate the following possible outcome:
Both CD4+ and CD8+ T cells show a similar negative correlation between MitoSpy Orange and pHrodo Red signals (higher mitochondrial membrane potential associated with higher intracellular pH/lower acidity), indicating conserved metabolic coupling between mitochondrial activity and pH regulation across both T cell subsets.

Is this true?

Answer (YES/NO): NO